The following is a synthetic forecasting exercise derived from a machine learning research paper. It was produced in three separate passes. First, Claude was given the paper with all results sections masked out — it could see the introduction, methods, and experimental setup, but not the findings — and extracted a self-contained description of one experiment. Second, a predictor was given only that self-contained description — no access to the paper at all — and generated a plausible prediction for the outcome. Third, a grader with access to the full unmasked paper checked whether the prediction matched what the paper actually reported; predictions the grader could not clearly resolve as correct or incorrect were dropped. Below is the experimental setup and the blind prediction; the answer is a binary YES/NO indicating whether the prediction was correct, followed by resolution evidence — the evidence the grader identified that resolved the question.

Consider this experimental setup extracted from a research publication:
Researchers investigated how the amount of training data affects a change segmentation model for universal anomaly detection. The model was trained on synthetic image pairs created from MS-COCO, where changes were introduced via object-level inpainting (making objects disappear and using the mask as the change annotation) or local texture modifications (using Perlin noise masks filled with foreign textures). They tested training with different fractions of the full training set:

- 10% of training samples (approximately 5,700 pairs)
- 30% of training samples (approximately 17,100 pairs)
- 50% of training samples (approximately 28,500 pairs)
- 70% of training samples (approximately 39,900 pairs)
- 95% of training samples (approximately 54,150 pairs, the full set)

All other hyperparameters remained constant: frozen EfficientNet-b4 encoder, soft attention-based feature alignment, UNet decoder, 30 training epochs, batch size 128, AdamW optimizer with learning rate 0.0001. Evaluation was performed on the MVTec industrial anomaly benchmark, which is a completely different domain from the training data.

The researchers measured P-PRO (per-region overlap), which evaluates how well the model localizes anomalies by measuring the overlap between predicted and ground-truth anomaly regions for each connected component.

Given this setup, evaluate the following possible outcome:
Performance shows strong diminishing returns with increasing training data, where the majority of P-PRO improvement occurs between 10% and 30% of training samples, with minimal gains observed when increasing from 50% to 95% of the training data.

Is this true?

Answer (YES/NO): NO